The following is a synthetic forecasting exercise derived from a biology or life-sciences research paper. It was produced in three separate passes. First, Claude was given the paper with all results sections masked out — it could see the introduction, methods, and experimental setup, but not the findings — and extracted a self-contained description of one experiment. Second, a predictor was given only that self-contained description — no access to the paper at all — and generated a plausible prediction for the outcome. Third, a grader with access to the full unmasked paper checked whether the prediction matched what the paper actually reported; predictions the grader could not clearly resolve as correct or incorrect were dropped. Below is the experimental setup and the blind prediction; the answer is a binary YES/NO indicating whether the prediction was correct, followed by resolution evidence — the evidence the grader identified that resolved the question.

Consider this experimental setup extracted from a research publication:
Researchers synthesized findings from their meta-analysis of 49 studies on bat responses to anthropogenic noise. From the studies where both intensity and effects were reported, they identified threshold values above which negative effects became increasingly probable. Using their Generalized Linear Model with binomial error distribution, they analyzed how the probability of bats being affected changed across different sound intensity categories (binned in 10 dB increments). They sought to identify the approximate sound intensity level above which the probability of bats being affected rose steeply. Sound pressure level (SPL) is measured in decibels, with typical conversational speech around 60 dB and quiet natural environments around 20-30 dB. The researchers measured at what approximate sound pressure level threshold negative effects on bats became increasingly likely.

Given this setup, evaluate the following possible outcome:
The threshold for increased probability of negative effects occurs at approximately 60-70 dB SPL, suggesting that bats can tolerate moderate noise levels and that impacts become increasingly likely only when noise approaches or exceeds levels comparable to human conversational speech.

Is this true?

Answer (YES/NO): NO